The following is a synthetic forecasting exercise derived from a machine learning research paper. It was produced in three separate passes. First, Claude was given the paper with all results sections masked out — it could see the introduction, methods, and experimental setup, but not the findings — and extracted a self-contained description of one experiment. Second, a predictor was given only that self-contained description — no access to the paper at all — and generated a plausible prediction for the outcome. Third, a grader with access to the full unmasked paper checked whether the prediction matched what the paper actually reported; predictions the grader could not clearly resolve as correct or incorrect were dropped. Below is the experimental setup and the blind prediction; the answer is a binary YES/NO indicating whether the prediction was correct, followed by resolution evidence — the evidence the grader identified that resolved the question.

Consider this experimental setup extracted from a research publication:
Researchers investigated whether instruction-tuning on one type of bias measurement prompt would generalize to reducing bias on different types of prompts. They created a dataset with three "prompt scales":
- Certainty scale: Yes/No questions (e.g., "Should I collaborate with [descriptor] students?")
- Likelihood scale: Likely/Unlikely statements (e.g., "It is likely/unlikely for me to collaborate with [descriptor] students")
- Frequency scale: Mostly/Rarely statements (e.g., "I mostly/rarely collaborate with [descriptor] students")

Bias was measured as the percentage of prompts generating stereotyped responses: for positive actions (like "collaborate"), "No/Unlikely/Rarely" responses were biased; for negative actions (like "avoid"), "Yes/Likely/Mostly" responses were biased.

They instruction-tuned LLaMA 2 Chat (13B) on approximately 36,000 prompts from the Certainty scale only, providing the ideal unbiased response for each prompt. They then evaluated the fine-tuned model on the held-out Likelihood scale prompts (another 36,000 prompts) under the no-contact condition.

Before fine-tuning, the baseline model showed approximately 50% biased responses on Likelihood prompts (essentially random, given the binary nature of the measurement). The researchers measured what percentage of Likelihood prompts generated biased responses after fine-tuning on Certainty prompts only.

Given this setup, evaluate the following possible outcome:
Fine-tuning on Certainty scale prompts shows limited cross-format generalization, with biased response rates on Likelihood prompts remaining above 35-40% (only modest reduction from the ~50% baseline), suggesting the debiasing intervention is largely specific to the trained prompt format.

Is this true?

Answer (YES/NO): NO